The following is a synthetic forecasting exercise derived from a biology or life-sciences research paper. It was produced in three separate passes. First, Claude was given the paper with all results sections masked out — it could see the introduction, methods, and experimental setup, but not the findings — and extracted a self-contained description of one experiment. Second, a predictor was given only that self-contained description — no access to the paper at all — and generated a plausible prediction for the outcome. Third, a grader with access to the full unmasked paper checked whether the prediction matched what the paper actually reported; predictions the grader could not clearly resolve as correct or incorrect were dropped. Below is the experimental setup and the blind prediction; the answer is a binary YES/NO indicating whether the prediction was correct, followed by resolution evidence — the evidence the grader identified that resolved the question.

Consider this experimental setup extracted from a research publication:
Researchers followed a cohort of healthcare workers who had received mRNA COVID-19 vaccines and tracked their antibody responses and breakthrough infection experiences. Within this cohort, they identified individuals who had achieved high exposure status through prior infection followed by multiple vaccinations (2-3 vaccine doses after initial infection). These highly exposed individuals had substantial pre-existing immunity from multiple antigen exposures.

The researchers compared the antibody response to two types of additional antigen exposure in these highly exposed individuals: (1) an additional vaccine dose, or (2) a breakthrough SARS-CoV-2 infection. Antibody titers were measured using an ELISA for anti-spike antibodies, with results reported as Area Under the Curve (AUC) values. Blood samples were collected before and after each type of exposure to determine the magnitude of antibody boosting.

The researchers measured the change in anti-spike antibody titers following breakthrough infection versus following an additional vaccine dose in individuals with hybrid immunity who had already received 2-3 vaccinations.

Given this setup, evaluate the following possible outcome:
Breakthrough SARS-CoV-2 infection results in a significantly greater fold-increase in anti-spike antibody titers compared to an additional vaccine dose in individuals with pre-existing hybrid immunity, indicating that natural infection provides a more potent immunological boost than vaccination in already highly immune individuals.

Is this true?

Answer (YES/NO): NO